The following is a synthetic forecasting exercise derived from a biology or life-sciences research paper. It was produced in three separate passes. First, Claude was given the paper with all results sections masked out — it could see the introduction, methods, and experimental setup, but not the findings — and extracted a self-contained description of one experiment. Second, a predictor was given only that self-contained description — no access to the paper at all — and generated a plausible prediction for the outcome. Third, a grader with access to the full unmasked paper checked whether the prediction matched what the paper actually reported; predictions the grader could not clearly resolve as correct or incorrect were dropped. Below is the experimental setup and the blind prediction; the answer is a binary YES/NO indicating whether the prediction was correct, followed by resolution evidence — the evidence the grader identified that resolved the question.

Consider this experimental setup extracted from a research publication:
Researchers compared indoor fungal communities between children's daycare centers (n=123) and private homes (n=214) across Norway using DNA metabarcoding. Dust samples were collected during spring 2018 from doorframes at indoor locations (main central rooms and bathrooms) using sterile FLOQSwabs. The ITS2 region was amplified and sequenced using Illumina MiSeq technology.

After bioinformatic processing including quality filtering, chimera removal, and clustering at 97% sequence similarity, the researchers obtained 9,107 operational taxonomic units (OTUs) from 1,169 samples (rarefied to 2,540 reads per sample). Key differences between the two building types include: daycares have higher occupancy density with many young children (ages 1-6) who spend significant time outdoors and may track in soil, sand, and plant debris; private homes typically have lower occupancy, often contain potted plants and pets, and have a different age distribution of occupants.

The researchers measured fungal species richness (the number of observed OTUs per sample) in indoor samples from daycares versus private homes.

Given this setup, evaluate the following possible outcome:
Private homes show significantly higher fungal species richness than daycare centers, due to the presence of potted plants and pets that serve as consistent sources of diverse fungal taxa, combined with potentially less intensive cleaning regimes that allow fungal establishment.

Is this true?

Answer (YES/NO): YES